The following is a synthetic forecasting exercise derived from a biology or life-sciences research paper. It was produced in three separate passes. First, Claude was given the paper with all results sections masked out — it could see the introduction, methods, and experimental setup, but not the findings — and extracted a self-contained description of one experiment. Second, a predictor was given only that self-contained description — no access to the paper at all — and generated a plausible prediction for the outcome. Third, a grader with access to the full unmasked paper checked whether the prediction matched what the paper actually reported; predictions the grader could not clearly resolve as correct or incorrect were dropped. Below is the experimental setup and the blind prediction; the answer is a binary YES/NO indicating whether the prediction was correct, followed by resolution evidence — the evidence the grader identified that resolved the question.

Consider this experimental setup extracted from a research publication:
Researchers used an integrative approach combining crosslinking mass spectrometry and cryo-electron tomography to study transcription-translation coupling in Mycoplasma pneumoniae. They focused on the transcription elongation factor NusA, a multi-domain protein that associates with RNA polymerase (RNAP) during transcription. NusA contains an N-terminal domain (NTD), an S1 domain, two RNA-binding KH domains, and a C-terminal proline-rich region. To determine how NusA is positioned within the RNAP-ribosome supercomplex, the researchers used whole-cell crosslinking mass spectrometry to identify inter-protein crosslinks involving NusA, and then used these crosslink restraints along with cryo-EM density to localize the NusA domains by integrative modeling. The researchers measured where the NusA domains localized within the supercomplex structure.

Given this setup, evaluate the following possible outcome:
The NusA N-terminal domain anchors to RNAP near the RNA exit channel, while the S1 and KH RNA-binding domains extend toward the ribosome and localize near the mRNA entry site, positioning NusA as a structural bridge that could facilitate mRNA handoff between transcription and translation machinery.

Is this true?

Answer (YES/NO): NO